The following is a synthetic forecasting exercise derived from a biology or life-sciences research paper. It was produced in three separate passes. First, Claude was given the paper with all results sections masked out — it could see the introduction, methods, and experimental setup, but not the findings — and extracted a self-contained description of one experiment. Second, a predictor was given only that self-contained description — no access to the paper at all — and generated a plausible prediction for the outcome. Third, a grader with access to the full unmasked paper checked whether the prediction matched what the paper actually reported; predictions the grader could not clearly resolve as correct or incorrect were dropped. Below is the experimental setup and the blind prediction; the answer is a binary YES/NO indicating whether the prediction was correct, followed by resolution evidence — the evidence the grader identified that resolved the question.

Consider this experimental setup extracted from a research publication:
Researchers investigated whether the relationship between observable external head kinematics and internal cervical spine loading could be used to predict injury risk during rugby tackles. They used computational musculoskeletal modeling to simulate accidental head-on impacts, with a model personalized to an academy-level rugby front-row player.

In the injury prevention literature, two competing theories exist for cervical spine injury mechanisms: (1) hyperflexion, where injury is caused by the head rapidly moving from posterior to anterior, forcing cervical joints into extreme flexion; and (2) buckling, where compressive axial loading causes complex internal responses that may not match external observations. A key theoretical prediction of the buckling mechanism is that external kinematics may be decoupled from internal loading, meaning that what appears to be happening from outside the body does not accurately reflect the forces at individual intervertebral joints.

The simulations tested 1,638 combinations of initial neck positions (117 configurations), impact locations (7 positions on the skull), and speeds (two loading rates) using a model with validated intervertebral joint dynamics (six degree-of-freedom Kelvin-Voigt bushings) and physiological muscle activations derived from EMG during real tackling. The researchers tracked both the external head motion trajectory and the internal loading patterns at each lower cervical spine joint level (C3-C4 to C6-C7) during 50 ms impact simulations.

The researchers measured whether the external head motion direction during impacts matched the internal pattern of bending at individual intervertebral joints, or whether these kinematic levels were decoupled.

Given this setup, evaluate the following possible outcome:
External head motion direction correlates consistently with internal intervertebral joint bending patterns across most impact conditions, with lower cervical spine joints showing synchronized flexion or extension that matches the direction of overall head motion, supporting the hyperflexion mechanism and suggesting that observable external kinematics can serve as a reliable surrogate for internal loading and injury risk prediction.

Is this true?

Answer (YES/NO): NO